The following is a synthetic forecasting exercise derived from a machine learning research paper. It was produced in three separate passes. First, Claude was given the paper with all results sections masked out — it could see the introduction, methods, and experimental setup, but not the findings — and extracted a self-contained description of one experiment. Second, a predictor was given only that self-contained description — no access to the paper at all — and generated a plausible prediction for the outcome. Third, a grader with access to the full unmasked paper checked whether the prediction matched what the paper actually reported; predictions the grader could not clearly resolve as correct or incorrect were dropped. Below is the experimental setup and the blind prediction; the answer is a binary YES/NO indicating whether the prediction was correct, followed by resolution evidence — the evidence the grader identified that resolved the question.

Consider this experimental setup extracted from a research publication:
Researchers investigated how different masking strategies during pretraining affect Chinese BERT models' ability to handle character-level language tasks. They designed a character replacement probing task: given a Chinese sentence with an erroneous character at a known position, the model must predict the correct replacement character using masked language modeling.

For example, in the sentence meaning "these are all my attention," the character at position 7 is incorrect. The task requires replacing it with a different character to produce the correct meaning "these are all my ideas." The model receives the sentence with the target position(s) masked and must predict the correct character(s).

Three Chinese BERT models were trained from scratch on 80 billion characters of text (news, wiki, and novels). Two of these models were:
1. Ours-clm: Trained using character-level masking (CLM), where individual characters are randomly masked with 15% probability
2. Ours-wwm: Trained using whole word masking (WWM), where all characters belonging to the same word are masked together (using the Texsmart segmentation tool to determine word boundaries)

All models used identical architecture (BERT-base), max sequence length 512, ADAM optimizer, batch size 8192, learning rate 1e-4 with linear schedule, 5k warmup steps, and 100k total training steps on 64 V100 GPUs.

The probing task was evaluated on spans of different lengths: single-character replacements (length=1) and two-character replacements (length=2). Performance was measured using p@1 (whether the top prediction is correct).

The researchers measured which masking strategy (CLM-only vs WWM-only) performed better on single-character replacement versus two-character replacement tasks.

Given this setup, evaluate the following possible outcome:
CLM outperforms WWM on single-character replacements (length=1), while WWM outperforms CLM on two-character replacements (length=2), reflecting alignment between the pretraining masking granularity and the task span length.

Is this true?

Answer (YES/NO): YES